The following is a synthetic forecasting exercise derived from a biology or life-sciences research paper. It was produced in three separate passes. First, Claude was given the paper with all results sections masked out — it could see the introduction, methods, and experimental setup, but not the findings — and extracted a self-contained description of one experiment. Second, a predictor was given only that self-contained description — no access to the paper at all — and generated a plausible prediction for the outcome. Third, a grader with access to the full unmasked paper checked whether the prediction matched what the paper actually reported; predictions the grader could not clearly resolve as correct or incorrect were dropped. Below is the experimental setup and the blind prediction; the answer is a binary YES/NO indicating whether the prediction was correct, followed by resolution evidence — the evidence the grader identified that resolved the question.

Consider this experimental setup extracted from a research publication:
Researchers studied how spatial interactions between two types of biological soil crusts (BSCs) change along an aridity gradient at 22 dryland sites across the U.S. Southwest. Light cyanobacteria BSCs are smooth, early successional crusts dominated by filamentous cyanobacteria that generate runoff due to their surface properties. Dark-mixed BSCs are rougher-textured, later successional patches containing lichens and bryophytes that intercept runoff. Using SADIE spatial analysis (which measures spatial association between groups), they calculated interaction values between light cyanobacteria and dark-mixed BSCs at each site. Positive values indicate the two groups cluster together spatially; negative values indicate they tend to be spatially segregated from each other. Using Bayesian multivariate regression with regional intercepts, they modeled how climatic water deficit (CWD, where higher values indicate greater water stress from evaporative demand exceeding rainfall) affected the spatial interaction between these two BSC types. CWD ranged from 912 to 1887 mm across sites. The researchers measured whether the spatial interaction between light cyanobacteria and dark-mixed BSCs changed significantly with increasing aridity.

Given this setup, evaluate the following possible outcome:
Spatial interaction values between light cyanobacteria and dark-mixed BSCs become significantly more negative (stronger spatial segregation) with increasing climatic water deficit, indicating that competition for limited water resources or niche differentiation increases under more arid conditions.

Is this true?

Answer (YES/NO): NO